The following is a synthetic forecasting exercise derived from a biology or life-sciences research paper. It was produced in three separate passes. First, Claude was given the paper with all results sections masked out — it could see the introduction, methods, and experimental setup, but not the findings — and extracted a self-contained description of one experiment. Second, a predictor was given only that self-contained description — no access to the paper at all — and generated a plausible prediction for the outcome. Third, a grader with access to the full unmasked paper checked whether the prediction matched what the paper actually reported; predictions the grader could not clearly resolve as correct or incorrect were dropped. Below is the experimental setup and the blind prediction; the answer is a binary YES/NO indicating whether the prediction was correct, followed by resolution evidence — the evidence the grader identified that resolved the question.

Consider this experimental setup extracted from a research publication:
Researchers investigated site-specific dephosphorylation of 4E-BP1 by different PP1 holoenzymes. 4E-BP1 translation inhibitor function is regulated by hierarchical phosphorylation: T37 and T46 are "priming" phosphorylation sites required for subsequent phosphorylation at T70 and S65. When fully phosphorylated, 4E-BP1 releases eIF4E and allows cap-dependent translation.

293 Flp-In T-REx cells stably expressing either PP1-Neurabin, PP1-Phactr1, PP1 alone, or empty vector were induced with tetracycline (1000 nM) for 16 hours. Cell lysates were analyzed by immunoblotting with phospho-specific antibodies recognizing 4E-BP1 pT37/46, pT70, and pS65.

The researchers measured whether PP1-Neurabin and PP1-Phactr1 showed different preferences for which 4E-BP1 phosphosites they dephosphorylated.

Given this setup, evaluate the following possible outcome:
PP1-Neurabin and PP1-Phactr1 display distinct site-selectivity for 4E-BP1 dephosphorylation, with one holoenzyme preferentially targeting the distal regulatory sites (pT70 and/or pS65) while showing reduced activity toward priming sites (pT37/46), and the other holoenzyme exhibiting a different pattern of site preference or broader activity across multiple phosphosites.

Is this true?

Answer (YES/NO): NO